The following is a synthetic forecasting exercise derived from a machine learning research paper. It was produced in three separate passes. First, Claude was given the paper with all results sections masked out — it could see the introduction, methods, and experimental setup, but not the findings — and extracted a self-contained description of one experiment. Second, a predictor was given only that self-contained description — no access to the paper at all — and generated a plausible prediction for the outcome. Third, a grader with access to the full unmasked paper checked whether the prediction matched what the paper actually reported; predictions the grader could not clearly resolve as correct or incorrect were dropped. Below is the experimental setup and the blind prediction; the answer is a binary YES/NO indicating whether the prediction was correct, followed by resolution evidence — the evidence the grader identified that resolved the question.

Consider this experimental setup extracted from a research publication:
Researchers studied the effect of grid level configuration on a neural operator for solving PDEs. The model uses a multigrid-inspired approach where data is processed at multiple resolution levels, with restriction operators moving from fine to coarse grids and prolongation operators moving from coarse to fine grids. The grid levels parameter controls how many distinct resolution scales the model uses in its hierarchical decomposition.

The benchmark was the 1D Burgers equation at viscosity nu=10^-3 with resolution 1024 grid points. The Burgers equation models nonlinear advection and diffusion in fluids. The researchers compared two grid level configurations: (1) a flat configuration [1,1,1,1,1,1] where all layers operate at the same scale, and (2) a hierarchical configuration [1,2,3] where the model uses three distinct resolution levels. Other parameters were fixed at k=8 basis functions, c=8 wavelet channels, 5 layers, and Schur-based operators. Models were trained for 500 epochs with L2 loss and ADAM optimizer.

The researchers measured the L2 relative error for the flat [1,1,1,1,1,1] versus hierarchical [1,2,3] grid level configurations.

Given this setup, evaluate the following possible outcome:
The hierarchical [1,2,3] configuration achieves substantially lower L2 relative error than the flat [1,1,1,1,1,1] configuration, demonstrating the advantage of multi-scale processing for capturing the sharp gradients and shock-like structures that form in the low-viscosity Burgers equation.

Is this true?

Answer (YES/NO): YES